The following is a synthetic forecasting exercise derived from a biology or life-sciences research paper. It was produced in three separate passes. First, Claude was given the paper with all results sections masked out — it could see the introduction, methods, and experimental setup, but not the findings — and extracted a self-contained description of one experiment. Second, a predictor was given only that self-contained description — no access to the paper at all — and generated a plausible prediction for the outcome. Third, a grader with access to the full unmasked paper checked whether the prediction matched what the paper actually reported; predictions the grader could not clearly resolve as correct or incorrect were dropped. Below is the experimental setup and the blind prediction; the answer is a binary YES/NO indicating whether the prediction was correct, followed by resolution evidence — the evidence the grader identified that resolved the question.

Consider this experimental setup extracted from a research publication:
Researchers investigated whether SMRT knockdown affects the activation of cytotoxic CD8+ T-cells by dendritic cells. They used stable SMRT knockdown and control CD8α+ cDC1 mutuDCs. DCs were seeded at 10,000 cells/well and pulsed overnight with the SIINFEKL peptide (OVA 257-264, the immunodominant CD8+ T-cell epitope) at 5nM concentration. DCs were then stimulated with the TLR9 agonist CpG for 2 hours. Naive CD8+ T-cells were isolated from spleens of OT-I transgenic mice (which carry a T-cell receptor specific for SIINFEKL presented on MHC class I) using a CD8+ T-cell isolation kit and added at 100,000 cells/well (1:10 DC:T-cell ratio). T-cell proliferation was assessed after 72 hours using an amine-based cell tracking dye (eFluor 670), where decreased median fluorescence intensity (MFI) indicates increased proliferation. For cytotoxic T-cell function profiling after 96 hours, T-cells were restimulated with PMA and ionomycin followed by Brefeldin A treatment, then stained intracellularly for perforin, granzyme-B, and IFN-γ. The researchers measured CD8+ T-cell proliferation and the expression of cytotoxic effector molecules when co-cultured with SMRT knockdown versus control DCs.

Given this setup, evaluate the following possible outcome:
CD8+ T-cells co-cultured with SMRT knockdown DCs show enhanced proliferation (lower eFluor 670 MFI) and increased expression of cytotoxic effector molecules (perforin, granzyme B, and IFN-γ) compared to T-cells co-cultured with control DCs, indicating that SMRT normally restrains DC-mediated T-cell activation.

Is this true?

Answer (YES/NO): NO